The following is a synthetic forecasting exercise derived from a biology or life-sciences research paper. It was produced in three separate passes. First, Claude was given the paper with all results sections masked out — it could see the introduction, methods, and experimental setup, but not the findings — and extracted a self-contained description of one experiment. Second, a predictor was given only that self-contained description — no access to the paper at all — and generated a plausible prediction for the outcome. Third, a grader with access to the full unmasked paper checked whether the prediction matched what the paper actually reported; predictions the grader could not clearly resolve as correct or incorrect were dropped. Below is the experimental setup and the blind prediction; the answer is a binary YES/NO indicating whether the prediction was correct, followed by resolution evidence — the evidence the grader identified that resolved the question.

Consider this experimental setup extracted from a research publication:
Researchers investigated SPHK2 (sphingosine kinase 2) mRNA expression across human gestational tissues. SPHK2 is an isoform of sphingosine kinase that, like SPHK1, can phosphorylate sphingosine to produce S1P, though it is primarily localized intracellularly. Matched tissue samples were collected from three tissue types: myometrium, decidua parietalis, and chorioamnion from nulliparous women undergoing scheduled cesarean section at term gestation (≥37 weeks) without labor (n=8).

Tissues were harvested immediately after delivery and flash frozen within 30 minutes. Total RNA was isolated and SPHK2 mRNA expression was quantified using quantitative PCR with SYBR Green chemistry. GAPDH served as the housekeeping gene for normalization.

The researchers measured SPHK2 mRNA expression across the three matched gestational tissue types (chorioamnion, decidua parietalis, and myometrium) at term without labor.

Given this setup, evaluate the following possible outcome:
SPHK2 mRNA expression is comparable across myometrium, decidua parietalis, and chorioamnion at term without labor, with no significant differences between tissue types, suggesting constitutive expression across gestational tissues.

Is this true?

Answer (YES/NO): NO